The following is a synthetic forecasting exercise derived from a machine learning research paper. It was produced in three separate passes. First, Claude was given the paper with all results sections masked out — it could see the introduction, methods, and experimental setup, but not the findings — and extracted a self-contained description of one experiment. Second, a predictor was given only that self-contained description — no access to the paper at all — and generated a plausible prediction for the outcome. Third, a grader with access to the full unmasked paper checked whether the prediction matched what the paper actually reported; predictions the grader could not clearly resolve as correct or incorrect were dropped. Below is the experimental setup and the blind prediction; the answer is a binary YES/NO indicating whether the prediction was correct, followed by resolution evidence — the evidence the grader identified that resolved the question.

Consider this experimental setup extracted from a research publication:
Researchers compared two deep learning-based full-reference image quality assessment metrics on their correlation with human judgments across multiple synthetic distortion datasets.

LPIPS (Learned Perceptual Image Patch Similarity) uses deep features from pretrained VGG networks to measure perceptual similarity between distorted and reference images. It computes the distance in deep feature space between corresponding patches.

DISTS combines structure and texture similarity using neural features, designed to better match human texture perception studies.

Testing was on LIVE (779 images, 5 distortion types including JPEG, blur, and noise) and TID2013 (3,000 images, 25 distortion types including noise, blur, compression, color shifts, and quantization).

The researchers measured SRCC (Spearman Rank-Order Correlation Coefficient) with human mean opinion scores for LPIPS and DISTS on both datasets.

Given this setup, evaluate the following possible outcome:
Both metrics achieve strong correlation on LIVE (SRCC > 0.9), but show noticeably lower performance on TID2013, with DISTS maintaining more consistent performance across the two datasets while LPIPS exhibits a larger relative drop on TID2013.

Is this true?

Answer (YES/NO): YES